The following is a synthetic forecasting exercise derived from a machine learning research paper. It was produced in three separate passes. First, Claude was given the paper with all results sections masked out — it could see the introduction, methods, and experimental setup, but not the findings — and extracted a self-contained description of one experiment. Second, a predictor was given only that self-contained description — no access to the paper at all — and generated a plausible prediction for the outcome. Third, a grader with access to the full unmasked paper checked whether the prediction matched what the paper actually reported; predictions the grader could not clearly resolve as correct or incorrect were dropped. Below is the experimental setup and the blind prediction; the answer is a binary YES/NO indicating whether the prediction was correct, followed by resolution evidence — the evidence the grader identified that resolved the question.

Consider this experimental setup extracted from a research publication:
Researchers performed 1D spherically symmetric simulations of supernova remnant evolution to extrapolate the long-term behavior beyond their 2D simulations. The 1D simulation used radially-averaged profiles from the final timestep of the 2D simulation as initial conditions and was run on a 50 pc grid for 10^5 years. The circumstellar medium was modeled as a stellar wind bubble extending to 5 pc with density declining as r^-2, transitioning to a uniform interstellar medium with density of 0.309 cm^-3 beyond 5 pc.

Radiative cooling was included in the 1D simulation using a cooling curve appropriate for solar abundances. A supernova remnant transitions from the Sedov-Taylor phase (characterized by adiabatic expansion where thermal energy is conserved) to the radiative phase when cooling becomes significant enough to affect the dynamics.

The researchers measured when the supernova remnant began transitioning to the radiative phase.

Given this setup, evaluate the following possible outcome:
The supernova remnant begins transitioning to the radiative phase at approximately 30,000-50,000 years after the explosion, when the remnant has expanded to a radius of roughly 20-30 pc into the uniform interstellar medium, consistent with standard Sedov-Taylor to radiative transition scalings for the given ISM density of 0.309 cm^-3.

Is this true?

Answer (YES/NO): NO